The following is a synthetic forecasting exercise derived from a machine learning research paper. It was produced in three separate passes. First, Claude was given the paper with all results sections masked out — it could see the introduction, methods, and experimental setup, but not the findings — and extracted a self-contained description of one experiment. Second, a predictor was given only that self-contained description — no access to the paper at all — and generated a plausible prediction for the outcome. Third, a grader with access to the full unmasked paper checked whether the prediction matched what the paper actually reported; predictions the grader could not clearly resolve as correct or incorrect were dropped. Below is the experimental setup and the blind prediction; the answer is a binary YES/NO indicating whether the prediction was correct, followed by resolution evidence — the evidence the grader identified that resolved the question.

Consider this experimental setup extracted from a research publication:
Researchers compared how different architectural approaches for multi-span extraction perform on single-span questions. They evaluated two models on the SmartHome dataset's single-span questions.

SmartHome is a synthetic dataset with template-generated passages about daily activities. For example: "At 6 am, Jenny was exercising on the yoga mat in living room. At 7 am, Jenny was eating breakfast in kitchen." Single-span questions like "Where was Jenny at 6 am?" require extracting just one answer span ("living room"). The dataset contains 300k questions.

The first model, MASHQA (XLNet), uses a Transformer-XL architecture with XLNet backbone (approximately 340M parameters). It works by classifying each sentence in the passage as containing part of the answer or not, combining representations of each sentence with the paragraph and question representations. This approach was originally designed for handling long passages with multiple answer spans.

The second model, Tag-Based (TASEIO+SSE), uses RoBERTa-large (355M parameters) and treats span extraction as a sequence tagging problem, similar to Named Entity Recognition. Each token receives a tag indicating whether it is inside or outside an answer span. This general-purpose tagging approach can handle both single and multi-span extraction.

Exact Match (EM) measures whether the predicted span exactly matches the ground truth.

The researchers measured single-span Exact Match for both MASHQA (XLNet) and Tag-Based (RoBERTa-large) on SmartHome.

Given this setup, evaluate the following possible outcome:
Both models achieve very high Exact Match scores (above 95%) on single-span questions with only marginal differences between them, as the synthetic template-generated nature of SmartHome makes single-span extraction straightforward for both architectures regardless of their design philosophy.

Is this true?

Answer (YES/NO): NO